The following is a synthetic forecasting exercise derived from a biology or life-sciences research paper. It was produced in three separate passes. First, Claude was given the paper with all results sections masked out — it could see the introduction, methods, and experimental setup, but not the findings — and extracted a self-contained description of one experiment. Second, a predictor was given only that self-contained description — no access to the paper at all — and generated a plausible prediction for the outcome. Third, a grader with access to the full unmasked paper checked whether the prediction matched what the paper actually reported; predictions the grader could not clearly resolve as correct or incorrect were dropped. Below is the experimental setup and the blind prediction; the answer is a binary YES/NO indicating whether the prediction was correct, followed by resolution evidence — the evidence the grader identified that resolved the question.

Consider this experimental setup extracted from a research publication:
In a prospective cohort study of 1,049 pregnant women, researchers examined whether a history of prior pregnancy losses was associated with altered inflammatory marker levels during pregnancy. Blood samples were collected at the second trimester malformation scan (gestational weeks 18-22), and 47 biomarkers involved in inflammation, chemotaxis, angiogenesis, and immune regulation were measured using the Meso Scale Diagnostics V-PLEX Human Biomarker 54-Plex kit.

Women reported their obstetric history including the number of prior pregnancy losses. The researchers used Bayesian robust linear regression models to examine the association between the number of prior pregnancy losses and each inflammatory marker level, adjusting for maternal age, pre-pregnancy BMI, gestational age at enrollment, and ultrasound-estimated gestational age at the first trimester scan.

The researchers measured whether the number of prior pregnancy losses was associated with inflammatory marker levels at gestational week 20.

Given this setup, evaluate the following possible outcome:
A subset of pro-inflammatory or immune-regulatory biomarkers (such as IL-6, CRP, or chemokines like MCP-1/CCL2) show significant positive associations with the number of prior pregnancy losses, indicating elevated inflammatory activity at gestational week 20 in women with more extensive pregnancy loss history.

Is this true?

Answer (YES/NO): NO